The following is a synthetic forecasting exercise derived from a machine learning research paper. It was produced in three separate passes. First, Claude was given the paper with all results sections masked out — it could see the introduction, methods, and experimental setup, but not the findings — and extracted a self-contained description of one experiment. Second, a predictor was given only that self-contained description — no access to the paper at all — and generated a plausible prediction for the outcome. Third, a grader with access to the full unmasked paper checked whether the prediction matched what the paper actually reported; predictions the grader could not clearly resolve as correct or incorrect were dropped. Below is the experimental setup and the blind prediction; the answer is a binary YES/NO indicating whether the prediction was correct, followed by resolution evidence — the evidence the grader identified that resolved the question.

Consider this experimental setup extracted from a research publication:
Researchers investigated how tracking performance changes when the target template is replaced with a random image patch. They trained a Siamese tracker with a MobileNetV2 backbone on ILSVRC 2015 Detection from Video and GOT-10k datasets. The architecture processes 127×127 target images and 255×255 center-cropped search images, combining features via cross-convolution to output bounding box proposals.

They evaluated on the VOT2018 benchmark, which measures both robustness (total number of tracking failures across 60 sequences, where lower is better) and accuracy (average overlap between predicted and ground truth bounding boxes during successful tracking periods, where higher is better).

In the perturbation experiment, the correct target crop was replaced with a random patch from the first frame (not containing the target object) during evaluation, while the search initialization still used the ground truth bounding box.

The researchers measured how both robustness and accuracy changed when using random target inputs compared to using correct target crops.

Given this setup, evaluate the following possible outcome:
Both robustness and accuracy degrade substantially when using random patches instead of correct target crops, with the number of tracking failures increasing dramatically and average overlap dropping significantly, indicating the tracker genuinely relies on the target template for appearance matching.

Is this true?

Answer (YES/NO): NO